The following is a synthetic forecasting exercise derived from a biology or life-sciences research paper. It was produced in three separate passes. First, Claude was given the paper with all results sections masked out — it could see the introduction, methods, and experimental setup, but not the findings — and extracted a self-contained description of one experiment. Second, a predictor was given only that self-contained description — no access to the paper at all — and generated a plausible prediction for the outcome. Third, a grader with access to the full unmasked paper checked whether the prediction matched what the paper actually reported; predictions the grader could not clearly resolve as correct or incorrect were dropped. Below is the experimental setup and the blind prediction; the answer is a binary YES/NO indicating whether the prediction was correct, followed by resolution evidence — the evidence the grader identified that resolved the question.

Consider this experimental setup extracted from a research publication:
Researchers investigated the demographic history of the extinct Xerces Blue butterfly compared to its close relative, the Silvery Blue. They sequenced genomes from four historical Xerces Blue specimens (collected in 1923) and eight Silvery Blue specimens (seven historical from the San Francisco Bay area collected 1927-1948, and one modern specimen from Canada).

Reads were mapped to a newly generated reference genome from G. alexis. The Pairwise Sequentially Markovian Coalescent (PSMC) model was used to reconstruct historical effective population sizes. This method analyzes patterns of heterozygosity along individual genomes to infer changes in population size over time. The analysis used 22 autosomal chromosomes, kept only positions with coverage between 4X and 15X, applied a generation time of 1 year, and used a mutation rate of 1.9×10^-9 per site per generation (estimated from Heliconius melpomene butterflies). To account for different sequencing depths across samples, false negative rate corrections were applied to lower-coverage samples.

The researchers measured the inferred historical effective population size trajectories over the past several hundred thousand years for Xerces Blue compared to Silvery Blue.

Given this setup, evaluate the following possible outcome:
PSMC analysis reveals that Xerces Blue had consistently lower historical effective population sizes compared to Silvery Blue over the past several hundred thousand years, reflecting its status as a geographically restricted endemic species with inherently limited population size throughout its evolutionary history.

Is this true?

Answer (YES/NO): NO